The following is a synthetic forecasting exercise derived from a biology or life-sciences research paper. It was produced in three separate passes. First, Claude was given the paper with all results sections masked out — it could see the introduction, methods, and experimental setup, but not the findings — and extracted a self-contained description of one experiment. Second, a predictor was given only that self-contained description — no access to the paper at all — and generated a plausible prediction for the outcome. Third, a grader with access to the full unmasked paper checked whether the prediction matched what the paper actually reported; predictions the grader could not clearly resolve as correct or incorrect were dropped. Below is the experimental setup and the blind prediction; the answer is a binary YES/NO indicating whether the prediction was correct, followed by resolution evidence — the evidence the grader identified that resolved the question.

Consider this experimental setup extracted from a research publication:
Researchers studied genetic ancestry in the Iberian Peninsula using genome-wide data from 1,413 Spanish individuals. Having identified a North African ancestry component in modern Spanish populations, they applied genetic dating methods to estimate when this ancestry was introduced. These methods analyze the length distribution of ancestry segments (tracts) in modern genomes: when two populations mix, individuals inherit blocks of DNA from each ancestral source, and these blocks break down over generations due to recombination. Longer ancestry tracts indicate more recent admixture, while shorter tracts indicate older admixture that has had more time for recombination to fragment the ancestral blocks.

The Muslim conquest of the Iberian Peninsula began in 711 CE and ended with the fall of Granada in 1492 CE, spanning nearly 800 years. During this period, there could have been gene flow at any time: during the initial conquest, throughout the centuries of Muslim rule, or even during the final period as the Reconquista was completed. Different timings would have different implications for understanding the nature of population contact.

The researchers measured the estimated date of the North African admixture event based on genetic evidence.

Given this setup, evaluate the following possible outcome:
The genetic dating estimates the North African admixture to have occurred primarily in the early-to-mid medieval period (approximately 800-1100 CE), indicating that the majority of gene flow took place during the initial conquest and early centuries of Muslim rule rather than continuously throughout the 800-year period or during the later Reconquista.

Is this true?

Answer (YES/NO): YES